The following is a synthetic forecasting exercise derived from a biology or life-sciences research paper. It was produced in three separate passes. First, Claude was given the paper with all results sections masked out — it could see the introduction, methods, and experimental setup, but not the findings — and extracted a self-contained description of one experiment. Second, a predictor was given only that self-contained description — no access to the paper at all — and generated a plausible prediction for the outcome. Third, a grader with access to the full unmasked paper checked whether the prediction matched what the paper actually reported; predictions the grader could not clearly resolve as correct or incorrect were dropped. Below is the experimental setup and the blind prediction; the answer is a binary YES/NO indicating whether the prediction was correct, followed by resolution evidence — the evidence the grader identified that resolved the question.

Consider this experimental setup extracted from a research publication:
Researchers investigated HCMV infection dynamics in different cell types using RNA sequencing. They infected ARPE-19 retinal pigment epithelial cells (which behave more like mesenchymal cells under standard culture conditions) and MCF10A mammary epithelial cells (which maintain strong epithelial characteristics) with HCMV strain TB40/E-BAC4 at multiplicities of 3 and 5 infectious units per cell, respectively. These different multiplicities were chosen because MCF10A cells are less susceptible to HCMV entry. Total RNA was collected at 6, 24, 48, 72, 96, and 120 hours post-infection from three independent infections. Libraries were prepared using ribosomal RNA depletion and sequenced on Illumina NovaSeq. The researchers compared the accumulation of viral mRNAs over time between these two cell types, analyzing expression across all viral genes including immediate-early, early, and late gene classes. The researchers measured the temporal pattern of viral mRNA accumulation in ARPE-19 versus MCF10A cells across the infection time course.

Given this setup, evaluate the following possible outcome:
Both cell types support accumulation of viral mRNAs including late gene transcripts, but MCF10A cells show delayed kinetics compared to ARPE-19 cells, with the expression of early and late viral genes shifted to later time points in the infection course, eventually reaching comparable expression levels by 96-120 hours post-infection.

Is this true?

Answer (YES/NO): NO